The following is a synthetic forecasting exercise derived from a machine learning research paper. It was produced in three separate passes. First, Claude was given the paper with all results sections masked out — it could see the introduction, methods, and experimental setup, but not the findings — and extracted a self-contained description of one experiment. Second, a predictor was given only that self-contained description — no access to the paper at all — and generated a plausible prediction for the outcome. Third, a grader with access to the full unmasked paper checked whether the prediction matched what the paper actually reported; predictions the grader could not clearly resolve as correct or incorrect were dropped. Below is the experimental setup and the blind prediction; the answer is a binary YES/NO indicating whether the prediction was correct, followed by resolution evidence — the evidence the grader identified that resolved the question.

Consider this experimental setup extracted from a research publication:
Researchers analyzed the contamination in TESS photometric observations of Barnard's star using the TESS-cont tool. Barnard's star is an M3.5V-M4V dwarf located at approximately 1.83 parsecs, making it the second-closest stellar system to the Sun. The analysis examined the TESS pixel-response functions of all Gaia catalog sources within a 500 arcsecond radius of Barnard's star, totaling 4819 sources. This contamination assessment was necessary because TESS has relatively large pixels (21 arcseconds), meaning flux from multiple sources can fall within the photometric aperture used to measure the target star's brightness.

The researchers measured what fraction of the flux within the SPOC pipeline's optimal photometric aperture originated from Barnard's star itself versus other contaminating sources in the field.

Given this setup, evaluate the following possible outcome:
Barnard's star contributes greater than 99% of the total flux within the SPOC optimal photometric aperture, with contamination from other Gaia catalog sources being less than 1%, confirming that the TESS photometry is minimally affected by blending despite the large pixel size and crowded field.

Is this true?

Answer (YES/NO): YES